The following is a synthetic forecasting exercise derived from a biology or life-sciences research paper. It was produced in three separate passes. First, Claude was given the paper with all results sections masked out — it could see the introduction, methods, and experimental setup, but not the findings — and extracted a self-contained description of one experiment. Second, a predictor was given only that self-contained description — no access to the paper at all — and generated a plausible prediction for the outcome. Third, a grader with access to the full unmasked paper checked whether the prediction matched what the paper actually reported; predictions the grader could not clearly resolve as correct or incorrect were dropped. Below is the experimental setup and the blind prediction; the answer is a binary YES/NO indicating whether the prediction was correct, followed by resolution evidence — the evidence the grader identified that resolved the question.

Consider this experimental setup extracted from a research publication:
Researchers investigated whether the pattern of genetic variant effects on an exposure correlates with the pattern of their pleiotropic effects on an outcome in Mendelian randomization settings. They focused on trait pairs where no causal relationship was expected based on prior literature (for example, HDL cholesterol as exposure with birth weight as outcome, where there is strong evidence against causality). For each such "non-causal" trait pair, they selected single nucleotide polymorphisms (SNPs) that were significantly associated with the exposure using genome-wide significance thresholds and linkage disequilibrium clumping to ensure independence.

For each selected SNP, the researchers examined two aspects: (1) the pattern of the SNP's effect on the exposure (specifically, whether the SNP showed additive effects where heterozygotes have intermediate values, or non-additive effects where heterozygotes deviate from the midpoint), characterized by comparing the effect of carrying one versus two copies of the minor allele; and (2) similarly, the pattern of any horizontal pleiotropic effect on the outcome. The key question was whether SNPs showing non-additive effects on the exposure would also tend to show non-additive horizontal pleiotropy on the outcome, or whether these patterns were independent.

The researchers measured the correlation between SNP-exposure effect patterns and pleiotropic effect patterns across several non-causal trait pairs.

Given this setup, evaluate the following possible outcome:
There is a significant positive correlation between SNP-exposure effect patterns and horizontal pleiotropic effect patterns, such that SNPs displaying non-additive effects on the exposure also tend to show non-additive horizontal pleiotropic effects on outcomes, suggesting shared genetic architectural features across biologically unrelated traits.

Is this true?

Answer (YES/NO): NO